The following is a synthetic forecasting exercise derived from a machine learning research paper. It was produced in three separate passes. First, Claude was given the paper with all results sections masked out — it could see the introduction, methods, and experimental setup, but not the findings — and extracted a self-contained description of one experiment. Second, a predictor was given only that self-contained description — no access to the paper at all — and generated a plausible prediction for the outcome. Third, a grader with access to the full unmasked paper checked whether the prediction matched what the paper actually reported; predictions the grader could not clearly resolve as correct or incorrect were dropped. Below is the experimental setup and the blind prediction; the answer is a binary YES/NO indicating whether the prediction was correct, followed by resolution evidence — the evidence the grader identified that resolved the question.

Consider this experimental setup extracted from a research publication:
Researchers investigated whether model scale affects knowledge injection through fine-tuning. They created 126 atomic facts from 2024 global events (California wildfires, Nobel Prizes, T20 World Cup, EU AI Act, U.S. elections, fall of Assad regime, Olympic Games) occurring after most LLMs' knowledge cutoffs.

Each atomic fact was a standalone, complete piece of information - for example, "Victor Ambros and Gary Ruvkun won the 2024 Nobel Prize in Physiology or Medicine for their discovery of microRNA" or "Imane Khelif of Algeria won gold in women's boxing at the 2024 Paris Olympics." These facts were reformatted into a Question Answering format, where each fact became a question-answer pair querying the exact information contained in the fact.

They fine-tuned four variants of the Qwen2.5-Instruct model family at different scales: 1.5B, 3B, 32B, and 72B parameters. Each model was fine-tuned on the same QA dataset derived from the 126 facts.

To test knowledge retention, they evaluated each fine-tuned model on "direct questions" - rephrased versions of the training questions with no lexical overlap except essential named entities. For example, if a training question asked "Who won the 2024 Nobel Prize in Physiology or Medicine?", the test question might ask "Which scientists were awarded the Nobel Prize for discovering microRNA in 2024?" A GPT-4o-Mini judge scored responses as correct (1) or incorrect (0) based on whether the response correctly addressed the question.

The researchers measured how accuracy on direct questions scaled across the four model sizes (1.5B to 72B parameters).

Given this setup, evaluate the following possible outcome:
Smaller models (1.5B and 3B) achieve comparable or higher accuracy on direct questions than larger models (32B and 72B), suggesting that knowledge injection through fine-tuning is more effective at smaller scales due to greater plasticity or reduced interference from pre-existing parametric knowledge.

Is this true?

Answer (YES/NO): NO